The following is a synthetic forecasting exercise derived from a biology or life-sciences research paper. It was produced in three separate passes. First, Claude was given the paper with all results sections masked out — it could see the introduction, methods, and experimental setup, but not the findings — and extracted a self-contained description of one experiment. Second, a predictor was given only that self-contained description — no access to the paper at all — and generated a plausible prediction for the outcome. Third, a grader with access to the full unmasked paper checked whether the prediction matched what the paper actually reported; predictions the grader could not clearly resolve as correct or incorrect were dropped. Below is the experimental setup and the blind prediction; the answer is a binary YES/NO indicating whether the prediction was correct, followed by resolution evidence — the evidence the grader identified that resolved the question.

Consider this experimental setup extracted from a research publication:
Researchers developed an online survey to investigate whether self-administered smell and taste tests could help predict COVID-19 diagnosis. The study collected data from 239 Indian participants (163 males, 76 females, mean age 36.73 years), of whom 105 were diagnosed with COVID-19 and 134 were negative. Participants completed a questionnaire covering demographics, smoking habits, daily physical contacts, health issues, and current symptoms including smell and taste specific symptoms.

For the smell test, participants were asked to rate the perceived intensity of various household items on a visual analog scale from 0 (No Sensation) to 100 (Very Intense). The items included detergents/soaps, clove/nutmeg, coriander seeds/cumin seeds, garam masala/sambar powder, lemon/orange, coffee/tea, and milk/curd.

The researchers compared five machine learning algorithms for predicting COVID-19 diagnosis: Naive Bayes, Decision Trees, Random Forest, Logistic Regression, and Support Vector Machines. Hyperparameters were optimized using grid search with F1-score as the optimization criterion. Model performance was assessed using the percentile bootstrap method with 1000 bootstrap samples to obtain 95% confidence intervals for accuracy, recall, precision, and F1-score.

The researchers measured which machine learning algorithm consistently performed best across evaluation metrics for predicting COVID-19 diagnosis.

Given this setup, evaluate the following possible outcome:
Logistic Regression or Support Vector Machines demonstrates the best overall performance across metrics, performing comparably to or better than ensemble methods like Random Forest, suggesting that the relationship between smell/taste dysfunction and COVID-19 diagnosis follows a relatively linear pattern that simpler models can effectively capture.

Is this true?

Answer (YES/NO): NO